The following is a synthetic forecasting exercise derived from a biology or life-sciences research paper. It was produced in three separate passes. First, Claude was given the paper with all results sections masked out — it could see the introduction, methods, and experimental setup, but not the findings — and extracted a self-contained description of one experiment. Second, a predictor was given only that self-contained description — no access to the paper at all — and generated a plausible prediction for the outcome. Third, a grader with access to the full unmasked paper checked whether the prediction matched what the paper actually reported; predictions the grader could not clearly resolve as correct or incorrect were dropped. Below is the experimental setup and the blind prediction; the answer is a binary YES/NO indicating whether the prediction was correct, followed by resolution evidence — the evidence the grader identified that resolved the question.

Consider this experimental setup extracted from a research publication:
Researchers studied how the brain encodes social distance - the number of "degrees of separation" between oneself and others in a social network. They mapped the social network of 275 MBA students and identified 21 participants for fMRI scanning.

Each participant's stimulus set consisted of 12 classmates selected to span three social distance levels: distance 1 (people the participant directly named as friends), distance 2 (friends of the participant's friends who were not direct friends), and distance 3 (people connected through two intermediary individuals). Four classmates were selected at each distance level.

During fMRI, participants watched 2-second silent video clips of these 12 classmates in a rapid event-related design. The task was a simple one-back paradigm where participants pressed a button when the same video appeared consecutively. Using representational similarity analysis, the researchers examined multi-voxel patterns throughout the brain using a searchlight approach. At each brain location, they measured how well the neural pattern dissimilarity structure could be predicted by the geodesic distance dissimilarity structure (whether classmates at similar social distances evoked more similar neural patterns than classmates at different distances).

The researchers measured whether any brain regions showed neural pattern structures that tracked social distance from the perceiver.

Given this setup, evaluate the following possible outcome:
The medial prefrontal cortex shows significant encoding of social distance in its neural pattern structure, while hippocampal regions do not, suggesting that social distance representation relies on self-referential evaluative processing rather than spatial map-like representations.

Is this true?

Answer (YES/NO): NO